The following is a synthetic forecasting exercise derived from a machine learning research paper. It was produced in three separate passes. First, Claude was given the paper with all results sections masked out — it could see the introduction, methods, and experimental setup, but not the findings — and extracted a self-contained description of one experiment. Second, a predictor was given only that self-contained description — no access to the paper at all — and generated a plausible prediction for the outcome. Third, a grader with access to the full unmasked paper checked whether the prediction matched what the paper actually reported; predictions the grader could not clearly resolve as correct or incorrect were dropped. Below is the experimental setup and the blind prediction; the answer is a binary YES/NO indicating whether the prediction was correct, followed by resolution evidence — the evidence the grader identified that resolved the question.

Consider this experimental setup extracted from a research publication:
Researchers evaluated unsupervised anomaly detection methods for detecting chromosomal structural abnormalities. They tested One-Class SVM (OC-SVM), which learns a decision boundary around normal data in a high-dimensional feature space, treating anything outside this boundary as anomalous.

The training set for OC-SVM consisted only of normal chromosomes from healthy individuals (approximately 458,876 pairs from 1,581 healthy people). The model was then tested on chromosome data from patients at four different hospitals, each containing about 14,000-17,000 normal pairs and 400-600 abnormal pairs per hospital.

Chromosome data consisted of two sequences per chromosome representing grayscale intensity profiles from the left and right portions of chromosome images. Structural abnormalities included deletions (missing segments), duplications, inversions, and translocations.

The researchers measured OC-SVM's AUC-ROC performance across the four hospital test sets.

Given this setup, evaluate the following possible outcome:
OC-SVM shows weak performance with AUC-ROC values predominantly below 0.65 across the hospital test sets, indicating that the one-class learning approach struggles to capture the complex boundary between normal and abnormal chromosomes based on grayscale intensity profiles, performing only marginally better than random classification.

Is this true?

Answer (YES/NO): NO